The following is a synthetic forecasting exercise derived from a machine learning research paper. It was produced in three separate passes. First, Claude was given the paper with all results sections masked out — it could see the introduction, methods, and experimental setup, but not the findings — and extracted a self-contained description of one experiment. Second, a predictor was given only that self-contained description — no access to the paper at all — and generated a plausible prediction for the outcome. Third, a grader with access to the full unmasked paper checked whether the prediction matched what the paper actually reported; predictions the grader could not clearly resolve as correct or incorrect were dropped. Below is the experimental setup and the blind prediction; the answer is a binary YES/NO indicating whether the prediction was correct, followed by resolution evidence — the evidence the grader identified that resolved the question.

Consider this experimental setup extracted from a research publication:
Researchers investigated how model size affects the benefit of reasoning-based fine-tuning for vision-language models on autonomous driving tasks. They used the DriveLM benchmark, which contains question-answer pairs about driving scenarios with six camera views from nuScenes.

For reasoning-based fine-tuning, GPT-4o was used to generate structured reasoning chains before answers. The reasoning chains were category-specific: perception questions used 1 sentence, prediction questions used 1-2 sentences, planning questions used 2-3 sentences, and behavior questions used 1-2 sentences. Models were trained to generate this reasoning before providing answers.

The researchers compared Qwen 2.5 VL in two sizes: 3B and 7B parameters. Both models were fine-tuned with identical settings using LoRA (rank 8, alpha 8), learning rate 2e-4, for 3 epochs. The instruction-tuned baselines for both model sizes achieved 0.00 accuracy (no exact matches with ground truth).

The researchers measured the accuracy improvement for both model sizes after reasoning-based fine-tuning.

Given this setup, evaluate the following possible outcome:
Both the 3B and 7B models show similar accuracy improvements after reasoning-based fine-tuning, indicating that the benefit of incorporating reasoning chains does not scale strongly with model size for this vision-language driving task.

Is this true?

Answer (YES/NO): NO